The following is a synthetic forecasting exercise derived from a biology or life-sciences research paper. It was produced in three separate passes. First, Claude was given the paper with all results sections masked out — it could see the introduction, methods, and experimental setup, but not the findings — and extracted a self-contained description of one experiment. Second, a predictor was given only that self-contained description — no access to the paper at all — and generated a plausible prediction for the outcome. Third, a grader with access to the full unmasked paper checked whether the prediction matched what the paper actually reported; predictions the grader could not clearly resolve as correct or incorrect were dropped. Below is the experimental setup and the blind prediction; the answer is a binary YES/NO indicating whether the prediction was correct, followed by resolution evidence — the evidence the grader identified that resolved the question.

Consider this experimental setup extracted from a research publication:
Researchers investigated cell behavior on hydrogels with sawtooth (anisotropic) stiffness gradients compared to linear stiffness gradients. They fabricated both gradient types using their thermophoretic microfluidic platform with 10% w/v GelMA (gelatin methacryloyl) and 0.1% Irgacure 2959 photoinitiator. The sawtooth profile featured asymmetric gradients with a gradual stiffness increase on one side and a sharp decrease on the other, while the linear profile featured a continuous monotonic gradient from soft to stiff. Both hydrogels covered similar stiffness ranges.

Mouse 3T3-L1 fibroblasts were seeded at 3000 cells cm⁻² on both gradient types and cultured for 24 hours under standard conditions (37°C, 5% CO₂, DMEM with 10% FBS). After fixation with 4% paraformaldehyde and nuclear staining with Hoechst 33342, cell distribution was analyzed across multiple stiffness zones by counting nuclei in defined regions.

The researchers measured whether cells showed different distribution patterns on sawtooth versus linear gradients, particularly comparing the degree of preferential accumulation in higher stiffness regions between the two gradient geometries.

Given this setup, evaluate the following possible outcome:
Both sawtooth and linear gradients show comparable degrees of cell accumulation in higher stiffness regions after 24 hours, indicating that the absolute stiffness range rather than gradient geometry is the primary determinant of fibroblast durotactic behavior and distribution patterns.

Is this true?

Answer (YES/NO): NO